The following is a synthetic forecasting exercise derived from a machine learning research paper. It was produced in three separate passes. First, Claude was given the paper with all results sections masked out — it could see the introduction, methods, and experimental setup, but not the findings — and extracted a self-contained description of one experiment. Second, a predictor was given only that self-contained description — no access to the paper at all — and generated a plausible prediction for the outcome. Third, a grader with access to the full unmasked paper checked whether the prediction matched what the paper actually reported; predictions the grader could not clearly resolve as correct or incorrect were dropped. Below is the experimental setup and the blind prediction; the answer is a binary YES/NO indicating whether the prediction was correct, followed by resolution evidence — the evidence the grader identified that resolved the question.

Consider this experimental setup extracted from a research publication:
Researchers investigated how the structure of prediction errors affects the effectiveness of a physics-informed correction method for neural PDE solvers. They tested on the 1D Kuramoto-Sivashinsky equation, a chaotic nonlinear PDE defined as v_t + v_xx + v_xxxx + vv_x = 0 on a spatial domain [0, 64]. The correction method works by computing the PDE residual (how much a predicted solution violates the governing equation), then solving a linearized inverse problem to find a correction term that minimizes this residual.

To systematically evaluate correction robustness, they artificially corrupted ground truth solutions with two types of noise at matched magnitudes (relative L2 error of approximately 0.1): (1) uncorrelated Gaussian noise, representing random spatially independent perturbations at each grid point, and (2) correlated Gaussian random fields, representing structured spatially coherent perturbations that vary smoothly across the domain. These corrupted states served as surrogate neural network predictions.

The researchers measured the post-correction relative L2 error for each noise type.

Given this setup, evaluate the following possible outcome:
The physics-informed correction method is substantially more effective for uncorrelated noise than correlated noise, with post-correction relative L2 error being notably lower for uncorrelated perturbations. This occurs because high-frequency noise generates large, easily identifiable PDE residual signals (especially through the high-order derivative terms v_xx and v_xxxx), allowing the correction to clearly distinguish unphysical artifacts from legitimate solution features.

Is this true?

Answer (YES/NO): YES